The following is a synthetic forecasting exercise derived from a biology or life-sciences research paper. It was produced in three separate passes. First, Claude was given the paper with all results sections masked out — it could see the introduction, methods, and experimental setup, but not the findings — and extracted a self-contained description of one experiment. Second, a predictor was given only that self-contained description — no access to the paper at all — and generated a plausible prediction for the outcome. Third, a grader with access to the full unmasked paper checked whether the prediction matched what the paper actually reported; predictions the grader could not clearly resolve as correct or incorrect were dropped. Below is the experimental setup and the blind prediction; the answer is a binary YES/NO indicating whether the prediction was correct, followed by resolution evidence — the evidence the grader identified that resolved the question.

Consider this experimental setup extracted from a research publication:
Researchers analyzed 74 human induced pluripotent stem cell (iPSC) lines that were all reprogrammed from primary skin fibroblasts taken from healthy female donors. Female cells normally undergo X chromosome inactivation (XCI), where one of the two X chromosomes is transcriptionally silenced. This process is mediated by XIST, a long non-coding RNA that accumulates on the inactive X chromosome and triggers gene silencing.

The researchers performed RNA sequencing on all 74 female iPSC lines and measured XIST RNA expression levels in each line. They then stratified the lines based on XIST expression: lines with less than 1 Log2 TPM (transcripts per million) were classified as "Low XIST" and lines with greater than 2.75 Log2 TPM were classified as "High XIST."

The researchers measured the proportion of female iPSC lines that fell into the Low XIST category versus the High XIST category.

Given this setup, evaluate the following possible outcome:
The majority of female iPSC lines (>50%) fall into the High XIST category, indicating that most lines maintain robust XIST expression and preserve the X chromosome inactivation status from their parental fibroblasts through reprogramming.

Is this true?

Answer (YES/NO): NO